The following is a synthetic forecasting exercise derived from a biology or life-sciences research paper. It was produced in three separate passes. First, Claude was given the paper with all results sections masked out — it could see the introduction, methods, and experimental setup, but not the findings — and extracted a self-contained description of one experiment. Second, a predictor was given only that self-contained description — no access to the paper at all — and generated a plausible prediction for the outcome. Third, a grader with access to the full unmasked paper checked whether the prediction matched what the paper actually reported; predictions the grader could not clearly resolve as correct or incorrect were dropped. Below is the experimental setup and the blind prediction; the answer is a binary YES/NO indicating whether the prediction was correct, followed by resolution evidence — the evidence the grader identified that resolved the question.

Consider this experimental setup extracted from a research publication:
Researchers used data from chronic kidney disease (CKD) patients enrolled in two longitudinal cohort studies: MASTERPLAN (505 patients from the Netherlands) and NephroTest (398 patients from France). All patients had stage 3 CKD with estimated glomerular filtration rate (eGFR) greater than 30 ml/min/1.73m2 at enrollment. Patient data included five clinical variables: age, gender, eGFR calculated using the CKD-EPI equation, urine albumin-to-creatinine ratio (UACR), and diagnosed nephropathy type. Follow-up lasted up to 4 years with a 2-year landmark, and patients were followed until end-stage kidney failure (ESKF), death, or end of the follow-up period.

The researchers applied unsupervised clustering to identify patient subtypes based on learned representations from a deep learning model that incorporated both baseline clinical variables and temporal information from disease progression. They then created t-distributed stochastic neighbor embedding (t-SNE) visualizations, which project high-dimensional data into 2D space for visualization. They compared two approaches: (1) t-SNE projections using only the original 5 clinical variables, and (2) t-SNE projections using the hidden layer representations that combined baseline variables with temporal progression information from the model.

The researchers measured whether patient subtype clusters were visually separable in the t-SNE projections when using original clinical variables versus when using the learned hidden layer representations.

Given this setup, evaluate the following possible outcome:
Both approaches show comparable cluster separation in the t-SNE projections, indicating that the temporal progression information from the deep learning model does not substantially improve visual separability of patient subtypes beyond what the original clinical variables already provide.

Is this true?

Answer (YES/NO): NO